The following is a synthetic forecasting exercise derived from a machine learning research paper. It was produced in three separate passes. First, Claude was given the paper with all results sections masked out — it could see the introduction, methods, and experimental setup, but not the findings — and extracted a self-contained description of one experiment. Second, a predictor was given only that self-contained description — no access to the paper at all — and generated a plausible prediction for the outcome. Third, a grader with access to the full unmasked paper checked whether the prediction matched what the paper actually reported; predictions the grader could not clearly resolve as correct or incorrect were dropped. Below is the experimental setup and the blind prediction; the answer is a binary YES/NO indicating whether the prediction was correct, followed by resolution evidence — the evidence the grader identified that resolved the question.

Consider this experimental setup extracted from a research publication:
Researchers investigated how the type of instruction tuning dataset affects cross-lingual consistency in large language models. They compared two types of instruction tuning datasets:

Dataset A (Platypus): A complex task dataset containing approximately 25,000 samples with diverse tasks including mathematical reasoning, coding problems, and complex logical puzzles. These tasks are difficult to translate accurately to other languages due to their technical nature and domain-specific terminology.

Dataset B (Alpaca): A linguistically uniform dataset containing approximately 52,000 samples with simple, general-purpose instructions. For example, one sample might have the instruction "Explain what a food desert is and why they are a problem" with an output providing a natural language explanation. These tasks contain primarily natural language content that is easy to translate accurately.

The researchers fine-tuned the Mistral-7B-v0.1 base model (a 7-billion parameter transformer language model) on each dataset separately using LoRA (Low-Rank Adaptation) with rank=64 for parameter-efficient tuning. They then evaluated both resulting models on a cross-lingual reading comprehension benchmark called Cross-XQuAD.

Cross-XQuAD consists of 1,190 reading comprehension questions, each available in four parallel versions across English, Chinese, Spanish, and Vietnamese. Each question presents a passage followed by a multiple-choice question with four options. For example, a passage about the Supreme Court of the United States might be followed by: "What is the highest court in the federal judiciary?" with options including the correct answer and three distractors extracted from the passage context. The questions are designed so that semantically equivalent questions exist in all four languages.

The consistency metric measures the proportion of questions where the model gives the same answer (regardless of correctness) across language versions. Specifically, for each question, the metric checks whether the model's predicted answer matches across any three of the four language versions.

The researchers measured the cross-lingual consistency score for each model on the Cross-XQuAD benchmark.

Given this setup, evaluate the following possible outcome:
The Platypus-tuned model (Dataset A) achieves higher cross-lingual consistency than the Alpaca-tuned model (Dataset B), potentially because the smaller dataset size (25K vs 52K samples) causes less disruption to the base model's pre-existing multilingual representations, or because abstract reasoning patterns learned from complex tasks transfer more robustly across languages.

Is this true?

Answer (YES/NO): NO